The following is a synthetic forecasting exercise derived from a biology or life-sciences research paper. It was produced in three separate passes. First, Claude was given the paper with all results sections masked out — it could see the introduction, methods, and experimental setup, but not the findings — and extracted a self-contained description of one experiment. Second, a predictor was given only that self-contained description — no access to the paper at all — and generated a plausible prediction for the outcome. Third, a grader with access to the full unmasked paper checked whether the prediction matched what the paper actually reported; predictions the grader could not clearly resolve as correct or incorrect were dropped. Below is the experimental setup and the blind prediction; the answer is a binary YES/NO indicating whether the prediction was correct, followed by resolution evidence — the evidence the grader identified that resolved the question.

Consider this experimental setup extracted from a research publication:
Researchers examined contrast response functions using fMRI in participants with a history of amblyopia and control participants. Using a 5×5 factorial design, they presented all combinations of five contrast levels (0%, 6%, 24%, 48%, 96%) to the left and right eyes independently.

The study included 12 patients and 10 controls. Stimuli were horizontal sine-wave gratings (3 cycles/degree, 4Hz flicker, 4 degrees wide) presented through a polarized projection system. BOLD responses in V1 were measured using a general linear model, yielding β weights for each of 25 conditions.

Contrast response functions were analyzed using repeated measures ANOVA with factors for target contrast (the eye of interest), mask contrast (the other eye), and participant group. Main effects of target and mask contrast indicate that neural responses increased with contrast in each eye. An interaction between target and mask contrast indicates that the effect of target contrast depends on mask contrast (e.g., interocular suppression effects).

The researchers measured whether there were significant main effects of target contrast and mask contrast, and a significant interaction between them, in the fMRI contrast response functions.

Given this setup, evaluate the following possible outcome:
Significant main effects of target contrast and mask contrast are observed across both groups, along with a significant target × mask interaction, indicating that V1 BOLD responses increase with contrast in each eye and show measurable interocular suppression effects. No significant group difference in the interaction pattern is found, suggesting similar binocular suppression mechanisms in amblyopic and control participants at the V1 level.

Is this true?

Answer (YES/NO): NO